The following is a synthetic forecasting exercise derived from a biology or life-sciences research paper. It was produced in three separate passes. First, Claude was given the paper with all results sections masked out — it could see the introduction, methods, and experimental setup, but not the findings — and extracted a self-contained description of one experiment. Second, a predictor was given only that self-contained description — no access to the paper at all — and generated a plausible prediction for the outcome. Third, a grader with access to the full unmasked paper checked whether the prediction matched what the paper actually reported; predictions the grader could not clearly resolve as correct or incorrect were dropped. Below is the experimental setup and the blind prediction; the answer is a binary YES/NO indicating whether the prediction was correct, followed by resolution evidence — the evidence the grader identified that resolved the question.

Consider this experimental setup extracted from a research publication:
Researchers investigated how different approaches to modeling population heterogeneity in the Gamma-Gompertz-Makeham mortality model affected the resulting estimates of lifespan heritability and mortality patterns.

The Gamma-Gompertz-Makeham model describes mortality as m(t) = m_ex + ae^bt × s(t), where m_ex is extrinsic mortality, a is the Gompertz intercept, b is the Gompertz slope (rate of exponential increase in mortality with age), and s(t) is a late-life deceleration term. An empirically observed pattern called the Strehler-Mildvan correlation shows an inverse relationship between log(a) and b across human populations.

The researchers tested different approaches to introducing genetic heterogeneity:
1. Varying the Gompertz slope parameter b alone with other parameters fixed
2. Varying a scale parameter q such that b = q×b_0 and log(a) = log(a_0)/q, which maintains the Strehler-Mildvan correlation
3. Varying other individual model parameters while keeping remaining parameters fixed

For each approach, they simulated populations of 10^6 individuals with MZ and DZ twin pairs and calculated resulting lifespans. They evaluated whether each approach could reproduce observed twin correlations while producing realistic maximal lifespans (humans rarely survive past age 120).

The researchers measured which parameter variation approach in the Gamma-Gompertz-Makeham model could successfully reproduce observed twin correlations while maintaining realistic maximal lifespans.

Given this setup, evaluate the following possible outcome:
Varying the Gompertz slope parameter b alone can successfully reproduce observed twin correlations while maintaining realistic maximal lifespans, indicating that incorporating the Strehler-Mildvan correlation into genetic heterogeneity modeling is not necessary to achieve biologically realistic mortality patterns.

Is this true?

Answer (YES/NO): NO